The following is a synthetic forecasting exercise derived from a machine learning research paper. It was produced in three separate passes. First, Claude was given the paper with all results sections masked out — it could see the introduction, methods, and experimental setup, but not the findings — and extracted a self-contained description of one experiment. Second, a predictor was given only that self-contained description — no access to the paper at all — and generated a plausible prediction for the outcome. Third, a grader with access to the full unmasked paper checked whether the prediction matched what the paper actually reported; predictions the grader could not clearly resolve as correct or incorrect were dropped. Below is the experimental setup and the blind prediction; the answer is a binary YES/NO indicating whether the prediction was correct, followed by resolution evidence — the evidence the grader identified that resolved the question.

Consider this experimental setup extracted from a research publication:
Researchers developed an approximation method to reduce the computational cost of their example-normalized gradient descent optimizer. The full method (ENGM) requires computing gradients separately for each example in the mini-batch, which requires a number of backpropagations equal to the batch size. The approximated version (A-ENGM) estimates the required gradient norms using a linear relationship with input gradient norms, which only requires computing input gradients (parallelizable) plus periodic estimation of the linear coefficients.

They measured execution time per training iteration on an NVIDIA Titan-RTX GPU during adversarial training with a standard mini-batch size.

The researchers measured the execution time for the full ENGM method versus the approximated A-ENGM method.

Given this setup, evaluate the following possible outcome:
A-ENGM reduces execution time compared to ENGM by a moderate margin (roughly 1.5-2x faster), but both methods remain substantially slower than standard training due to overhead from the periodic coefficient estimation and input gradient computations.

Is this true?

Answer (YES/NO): NO